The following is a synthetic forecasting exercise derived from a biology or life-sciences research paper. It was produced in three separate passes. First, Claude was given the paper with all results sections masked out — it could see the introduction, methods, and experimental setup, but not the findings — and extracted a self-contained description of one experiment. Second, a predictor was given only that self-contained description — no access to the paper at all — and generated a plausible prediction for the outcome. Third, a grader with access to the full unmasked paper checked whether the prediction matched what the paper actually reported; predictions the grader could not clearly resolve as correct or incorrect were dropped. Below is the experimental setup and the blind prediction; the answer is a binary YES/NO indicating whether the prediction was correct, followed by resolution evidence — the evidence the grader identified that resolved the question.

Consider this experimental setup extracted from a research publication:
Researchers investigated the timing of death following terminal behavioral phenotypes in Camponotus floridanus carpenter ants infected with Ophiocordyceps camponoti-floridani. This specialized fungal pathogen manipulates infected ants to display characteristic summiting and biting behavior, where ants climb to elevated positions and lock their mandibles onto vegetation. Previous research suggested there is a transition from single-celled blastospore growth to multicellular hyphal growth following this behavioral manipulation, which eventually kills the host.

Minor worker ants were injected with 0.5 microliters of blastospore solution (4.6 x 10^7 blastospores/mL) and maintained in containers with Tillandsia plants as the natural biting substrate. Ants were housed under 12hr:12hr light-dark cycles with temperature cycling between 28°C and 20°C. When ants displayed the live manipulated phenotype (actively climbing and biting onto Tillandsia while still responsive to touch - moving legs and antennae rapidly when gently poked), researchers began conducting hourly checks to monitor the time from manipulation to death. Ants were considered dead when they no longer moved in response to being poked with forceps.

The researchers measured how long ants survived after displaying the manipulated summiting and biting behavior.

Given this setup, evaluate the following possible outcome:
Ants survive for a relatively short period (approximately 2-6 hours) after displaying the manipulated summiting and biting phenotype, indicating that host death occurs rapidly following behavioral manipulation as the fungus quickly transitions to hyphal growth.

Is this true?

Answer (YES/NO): YES